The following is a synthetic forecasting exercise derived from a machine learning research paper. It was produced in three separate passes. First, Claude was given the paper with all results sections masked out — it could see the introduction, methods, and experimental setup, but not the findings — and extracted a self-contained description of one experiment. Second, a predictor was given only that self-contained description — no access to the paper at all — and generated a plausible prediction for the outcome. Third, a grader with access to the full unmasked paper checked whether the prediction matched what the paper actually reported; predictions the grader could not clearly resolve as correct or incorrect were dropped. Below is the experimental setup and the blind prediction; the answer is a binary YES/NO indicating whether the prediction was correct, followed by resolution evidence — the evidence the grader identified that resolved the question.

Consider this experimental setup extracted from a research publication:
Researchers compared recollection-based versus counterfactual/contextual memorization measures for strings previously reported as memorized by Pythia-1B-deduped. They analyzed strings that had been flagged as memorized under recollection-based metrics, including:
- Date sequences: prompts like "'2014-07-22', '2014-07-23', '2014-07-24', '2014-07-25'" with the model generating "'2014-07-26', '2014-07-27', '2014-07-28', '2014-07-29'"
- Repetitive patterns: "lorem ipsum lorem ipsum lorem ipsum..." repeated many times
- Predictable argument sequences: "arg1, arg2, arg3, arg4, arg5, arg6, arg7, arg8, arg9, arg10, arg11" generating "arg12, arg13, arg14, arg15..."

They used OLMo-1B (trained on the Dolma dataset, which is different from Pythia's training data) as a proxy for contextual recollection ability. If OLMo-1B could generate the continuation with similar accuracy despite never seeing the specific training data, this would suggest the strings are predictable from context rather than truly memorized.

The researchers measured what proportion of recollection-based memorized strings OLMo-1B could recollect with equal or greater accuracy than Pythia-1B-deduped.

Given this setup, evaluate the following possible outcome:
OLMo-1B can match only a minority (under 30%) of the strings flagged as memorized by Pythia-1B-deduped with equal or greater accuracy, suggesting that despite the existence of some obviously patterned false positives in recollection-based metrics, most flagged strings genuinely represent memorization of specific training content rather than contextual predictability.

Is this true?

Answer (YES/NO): NO